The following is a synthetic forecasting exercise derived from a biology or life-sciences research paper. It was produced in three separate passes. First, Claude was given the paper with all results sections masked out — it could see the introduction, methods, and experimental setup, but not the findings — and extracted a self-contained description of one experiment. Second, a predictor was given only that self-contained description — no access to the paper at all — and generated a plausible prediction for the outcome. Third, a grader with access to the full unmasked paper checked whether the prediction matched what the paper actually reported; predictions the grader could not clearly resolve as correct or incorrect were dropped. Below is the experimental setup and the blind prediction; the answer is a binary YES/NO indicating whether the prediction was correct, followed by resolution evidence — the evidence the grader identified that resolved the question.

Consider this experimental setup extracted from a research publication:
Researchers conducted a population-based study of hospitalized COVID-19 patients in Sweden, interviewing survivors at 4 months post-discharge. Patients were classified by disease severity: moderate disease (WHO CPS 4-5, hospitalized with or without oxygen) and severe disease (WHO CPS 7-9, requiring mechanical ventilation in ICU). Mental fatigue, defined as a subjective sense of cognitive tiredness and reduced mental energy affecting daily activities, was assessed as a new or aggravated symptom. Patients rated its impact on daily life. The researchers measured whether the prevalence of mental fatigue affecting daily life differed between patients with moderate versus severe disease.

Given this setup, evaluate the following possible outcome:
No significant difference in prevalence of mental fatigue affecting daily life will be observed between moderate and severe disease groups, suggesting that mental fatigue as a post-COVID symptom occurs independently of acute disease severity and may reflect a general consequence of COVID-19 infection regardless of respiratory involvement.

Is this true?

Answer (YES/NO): YES